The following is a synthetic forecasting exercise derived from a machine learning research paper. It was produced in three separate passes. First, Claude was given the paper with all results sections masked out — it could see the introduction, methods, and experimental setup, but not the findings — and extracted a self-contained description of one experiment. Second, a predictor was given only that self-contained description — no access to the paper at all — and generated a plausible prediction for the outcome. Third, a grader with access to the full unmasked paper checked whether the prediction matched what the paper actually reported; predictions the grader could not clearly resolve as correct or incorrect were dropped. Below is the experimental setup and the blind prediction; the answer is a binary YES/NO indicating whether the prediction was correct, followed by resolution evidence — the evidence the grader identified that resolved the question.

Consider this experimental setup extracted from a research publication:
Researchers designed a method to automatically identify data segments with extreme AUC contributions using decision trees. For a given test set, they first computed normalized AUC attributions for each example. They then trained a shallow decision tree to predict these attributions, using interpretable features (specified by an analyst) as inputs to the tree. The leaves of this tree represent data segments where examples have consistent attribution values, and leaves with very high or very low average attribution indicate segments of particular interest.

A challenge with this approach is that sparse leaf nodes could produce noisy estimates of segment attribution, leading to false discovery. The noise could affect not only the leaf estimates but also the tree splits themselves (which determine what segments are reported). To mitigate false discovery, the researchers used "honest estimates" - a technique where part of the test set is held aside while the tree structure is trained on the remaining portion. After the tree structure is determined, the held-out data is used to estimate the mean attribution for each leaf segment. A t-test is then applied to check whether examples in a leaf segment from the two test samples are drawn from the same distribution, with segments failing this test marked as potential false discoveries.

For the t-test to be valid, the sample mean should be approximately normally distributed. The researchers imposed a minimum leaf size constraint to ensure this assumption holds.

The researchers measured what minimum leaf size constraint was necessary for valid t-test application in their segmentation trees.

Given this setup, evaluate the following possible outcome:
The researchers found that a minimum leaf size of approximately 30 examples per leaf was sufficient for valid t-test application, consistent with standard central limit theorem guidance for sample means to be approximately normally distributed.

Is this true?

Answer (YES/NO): NO